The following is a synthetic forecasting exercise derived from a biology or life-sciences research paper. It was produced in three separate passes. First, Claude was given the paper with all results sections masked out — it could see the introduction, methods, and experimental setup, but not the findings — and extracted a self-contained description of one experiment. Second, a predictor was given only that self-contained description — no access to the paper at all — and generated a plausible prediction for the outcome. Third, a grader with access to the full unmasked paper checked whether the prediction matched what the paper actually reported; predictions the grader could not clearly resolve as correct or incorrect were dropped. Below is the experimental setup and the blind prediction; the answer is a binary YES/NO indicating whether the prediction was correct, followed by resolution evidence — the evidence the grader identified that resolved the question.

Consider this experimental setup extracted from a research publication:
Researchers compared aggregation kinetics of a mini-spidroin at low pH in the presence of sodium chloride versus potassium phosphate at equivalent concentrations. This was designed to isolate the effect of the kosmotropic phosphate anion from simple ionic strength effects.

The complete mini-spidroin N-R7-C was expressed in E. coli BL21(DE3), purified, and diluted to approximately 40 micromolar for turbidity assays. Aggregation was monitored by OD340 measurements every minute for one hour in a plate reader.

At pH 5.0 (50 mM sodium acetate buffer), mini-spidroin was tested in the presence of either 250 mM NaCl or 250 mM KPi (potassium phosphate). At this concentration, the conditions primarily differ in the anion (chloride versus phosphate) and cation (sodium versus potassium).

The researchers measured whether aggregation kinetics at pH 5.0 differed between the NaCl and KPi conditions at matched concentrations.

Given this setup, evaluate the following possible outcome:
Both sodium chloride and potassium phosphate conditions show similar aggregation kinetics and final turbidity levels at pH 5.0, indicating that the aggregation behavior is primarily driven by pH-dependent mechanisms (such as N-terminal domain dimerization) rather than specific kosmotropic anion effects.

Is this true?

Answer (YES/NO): YES